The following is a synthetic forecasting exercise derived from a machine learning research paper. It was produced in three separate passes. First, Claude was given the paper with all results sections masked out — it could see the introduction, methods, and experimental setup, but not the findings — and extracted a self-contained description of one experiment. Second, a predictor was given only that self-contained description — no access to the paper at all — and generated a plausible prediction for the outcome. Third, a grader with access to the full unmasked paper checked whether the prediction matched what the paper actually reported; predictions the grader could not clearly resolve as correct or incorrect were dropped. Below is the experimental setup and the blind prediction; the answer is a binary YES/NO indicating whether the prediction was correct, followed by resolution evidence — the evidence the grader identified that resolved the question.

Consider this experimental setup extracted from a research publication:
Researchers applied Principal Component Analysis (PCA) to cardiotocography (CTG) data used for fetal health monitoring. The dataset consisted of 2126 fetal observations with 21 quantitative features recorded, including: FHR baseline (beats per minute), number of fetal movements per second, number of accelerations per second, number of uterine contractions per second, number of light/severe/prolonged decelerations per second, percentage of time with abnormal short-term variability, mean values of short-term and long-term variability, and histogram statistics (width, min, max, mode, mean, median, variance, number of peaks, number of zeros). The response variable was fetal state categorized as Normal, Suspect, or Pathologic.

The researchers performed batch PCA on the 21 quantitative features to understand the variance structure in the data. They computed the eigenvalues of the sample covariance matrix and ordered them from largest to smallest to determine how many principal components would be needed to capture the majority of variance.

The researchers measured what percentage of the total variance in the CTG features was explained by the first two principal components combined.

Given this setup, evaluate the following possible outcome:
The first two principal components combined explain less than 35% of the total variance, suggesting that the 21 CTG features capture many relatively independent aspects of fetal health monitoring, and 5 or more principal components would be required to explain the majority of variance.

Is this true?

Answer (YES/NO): NO